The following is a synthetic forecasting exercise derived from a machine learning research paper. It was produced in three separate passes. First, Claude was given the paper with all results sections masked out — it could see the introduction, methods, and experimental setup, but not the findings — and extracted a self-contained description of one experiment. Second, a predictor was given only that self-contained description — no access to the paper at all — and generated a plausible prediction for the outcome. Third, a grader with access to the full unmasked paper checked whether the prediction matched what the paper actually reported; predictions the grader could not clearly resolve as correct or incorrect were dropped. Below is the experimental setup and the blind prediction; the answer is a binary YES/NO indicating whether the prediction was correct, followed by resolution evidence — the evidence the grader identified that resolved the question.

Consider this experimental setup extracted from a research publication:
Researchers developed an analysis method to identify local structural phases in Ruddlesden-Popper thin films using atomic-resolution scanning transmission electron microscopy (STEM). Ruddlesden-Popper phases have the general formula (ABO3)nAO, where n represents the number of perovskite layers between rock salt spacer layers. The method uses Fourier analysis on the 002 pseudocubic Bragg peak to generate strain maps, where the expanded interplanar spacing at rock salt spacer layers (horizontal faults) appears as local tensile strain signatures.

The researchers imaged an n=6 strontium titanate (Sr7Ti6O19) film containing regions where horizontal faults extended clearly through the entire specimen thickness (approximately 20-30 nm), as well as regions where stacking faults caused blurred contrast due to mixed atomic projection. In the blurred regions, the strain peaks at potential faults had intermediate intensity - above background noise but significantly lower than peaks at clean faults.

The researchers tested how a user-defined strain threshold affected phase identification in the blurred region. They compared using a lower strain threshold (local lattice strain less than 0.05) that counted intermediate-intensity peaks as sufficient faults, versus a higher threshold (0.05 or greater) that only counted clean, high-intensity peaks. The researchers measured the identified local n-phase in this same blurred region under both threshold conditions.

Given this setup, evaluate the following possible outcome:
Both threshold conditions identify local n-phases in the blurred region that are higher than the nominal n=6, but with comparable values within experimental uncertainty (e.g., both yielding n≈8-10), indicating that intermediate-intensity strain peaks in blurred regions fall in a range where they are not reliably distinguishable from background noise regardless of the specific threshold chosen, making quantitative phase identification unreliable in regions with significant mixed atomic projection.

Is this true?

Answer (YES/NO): NO